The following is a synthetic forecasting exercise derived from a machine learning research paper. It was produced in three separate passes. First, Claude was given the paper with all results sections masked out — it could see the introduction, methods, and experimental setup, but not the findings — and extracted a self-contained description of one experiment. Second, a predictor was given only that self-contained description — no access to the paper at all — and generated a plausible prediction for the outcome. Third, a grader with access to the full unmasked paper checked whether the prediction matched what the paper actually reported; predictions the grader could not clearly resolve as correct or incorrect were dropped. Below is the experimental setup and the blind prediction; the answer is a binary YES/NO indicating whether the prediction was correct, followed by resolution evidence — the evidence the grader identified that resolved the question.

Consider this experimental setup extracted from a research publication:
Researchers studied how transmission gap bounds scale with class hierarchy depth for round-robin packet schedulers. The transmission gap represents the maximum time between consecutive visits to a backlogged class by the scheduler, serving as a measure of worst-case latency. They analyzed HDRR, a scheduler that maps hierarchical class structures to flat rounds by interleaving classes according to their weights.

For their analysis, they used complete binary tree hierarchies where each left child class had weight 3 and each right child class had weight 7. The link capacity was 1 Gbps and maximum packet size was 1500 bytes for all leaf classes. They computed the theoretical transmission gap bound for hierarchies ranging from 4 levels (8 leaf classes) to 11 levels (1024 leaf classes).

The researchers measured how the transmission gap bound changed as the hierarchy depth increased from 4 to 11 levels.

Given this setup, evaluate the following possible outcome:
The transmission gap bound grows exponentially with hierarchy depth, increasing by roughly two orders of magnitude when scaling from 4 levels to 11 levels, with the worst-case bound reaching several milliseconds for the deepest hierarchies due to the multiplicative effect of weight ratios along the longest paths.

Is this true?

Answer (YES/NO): NO